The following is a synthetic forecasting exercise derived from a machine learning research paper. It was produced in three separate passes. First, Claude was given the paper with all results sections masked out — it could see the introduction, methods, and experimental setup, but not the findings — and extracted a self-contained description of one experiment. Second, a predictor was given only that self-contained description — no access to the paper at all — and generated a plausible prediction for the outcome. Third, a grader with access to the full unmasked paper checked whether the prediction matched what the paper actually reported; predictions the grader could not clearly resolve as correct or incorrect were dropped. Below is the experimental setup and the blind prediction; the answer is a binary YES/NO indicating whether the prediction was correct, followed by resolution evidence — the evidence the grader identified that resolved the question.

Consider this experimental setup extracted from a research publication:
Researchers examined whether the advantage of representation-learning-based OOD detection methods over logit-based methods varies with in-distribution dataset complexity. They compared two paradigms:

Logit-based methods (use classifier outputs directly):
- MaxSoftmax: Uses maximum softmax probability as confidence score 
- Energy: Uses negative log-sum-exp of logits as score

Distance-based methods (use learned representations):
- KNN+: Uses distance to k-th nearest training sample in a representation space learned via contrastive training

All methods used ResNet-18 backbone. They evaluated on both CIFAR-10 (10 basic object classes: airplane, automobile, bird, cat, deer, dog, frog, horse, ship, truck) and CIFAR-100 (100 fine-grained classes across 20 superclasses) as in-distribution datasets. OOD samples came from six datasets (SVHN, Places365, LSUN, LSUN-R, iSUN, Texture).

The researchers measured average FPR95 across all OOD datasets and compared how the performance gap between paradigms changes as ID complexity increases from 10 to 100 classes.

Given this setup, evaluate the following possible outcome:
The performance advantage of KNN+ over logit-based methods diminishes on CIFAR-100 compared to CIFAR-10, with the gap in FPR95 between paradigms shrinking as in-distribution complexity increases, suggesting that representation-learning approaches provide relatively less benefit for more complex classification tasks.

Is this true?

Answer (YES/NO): YES